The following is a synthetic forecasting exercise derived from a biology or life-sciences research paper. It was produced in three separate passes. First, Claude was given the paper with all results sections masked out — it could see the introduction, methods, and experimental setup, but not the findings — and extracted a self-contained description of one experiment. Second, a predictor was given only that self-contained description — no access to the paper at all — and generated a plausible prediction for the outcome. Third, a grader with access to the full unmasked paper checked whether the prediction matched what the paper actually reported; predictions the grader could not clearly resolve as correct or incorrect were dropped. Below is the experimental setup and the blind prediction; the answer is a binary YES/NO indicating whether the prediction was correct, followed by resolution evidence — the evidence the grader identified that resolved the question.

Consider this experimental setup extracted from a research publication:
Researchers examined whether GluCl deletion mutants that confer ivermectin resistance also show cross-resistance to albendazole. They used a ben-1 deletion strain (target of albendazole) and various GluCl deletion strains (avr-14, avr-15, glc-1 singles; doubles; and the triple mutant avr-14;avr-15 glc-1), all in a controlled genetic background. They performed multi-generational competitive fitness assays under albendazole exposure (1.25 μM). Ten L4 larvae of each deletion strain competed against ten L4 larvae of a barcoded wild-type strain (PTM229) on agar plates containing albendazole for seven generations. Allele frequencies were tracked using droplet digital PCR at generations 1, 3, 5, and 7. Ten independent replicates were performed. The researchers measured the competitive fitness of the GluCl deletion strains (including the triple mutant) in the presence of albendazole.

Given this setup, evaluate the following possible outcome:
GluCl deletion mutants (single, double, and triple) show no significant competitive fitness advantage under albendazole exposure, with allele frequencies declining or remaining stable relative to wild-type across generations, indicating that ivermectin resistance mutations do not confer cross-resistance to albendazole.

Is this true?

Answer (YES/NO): YES